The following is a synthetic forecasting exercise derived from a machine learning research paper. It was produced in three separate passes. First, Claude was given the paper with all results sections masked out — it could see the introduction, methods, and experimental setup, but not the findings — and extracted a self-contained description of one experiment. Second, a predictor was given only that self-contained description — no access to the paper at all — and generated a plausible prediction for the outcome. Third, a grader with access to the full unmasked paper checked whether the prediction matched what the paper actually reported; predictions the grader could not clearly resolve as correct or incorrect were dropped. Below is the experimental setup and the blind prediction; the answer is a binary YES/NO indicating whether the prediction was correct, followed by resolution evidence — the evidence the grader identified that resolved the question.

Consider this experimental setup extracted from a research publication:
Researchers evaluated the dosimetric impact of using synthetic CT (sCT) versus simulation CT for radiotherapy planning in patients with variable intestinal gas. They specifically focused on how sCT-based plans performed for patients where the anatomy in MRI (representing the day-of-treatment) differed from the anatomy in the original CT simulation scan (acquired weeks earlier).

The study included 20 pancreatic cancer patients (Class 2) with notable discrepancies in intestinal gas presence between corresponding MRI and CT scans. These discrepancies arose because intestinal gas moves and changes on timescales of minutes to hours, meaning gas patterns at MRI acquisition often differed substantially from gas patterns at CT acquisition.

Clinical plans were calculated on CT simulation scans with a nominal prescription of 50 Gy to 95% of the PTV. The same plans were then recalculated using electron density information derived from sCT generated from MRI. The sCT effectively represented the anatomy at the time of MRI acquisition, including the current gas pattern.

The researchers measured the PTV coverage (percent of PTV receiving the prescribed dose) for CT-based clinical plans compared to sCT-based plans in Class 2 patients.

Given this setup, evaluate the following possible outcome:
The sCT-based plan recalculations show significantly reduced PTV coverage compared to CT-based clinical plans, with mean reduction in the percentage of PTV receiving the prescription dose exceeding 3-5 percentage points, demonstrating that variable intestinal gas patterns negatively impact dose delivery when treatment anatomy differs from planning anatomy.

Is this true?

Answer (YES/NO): YES